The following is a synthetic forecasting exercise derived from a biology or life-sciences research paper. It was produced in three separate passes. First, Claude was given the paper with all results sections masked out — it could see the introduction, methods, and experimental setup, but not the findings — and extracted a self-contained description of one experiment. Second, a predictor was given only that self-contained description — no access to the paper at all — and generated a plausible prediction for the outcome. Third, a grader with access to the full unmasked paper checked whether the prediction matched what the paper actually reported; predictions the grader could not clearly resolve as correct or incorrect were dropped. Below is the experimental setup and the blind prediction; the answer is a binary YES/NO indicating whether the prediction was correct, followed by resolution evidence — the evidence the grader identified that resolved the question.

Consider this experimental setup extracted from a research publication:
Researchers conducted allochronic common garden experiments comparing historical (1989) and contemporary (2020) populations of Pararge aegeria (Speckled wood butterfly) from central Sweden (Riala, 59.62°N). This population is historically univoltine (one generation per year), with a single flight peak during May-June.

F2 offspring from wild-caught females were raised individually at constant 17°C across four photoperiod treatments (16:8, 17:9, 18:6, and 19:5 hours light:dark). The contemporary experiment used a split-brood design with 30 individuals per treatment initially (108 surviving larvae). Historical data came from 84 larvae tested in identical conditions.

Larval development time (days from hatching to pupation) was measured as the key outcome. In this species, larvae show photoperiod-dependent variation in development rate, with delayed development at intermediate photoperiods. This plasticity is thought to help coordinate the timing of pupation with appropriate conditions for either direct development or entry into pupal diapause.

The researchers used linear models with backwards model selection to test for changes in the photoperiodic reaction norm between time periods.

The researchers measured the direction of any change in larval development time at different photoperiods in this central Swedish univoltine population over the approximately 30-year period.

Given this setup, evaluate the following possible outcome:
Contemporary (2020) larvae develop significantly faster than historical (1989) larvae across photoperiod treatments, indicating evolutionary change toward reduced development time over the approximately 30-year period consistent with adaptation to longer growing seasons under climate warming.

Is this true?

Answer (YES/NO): NO